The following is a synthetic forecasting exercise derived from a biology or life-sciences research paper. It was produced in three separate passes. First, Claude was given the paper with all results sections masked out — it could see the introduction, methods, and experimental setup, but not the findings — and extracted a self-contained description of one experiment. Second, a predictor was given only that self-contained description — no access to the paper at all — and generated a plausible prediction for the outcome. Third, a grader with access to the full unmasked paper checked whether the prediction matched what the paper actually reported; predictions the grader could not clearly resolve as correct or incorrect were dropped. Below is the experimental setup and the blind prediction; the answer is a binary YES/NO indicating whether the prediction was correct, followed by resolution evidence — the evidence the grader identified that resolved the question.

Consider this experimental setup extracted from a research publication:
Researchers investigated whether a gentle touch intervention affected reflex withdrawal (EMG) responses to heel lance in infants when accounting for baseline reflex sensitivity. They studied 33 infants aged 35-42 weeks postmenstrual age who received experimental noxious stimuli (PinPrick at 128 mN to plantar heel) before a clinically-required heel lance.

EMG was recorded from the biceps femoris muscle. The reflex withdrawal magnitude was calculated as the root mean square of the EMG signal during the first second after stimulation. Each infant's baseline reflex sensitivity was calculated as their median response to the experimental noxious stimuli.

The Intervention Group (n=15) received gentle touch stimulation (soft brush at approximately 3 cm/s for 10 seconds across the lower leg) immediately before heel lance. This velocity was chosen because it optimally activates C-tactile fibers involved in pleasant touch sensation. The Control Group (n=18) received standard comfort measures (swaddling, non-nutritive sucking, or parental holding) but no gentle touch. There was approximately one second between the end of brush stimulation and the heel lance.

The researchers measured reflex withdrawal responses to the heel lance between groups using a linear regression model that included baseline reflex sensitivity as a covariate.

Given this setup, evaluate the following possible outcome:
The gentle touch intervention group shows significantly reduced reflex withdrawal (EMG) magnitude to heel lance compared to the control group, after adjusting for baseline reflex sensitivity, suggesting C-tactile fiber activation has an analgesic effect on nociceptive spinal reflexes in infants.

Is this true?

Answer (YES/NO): NO